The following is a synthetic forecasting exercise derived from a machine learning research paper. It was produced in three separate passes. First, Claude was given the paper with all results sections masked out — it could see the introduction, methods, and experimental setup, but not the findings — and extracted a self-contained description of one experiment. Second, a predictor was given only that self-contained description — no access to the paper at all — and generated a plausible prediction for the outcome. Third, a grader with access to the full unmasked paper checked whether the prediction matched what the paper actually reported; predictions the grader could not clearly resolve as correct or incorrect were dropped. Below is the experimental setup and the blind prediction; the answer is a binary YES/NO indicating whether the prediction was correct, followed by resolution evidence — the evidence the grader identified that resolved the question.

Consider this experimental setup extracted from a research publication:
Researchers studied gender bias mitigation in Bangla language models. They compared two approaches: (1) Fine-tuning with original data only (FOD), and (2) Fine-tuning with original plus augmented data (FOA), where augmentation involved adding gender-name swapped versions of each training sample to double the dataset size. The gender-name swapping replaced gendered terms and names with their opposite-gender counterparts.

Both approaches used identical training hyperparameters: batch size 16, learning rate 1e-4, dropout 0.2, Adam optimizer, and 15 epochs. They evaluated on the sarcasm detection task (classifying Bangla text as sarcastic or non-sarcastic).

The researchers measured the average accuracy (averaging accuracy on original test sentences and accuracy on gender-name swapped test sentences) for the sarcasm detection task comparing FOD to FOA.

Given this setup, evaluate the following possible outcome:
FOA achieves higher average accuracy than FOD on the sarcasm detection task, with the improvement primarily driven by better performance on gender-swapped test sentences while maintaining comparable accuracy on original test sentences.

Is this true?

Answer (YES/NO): NO